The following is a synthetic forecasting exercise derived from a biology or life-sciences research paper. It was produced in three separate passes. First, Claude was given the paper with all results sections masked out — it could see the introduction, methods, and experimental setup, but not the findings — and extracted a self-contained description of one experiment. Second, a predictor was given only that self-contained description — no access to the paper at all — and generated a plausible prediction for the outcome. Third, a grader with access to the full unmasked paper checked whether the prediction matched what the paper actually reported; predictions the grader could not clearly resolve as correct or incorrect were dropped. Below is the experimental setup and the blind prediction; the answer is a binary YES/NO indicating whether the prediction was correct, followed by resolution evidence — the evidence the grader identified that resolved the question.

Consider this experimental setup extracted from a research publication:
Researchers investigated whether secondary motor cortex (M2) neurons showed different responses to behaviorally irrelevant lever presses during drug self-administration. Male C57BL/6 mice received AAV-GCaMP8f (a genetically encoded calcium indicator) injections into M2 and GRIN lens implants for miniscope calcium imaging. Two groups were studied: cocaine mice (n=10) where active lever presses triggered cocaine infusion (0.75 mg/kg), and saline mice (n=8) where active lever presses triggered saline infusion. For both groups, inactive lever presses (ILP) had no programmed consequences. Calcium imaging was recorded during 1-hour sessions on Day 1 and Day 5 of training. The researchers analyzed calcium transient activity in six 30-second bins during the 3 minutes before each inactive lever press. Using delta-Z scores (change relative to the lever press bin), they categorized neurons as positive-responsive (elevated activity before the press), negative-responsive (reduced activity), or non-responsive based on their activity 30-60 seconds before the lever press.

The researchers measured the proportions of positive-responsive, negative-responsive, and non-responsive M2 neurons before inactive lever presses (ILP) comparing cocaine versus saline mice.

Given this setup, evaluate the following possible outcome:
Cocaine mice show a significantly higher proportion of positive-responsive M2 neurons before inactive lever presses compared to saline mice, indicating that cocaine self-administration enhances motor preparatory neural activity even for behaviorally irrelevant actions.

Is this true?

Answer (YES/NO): NO